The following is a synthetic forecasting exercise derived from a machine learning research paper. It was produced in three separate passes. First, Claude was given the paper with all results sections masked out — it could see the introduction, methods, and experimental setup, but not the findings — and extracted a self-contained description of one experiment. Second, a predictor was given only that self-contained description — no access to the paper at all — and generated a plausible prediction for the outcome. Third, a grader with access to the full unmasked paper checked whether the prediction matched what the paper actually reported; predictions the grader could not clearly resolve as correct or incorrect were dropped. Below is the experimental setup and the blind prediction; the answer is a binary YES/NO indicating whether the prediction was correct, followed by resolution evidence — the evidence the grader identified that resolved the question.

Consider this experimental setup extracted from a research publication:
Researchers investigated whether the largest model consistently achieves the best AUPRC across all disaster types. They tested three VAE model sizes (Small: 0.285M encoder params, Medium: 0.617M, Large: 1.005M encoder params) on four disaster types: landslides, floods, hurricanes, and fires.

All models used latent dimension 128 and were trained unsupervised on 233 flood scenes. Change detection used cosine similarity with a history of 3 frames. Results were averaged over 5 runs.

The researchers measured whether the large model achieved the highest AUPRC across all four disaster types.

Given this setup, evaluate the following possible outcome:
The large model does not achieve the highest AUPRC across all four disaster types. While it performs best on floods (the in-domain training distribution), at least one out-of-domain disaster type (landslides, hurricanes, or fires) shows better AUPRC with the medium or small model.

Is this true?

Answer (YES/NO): NO